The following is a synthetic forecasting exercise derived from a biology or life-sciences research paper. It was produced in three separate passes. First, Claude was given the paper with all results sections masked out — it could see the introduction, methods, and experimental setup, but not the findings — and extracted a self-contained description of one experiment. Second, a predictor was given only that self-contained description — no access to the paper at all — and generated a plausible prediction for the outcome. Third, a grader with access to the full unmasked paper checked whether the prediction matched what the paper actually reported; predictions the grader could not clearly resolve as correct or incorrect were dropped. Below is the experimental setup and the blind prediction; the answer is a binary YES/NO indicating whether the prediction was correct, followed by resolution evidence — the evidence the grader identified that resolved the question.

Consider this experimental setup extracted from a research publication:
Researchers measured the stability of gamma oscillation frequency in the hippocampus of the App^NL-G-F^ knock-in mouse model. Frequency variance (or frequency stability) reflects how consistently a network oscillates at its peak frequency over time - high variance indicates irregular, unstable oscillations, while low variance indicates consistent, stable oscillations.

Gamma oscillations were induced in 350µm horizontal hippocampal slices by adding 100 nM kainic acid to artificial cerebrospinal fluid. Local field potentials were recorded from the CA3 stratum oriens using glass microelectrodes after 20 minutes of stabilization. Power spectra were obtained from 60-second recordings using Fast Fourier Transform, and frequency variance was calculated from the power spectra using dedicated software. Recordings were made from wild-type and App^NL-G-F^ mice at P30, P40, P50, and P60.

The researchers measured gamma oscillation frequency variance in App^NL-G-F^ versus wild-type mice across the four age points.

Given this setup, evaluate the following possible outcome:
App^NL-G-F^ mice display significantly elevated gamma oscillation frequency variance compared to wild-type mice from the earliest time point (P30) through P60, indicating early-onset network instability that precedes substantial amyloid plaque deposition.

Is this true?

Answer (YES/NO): NO